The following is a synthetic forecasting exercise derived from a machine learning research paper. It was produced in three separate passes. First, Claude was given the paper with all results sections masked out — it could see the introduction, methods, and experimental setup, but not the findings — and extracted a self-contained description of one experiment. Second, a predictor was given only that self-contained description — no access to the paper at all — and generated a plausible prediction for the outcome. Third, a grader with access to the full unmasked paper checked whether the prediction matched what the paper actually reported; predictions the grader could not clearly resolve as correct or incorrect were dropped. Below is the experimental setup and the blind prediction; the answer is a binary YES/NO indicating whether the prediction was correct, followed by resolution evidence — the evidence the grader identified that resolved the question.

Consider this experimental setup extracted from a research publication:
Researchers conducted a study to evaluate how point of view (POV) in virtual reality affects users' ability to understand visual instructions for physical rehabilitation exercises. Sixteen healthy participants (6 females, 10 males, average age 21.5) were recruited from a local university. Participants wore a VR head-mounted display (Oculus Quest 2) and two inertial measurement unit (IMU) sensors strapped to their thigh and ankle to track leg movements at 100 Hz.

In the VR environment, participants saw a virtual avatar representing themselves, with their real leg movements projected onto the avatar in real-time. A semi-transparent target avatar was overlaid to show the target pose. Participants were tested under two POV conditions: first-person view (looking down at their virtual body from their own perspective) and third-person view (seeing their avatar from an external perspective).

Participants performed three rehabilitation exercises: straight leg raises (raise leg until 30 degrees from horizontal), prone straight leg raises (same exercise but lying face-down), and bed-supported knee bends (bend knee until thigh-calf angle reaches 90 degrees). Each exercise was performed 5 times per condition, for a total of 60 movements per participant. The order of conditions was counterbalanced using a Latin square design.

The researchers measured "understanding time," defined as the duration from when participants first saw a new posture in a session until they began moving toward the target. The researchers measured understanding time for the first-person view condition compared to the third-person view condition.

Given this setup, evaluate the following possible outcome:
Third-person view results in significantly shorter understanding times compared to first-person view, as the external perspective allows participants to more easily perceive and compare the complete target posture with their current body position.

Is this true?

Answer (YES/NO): YES